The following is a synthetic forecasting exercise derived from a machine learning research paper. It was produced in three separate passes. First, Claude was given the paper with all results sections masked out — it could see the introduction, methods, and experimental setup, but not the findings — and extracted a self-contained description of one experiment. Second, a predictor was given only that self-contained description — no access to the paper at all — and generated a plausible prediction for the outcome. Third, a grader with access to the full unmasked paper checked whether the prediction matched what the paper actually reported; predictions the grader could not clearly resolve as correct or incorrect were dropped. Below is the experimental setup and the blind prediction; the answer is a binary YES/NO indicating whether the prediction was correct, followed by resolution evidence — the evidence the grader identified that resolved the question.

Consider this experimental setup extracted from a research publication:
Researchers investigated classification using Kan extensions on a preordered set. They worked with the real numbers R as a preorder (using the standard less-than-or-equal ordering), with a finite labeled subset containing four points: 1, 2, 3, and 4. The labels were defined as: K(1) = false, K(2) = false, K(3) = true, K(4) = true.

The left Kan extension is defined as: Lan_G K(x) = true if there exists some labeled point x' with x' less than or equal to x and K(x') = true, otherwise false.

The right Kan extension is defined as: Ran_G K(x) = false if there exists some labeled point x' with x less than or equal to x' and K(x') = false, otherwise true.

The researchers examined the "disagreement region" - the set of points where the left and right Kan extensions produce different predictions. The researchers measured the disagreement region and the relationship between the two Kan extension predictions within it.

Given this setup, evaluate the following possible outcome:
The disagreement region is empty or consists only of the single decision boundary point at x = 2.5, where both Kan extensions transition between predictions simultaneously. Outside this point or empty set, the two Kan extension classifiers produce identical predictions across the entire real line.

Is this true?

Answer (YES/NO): NO